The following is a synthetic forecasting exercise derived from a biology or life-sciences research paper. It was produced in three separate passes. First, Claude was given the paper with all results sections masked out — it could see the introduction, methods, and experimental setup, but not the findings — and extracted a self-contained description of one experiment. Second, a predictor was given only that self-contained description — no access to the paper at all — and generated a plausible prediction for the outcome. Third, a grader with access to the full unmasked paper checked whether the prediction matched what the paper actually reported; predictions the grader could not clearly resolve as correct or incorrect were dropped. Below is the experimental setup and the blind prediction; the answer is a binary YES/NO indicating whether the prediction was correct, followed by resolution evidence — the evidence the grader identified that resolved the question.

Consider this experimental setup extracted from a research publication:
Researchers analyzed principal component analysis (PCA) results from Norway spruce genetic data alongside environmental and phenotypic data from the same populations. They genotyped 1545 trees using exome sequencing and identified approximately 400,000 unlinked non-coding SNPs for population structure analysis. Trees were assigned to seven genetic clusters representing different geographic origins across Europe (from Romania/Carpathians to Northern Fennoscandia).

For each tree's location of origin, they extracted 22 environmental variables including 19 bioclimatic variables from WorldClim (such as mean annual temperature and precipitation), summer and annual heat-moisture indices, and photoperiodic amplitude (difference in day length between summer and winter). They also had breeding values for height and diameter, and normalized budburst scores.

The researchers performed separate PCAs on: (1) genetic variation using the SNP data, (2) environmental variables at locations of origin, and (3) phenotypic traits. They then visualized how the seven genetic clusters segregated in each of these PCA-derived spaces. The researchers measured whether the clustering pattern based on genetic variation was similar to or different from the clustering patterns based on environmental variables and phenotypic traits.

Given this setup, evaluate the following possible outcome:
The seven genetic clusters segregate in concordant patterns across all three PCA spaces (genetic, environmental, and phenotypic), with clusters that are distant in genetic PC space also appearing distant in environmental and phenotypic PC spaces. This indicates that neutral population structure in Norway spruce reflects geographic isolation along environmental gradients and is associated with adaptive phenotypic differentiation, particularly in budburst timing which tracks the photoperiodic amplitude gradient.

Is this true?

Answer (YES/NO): NO